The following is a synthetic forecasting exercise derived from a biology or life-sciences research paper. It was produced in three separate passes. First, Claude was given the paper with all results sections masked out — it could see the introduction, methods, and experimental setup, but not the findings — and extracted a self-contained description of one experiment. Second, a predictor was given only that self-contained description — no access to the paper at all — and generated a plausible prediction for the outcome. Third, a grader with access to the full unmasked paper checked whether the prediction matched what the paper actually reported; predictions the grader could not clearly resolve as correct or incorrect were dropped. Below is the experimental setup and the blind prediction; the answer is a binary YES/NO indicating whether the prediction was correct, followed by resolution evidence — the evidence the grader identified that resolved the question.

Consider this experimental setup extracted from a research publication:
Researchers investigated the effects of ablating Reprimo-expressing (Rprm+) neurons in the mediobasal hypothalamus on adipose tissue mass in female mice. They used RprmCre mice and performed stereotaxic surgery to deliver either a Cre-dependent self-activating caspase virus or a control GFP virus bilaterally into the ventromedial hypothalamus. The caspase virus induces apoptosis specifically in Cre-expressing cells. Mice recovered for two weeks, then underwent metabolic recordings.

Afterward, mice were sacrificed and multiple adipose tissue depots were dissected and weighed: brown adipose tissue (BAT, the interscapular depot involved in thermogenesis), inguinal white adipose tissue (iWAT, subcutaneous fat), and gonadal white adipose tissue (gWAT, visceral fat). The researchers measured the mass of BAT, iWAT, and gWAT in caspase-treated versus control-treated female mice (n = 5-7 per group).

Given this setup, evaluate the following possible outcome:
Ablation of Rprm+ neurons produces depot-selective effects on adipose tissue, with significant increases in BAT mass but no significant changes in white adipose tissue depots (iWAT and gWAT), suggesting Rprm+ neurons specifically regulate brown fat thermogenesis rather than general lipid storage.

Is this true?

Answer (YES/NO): NO